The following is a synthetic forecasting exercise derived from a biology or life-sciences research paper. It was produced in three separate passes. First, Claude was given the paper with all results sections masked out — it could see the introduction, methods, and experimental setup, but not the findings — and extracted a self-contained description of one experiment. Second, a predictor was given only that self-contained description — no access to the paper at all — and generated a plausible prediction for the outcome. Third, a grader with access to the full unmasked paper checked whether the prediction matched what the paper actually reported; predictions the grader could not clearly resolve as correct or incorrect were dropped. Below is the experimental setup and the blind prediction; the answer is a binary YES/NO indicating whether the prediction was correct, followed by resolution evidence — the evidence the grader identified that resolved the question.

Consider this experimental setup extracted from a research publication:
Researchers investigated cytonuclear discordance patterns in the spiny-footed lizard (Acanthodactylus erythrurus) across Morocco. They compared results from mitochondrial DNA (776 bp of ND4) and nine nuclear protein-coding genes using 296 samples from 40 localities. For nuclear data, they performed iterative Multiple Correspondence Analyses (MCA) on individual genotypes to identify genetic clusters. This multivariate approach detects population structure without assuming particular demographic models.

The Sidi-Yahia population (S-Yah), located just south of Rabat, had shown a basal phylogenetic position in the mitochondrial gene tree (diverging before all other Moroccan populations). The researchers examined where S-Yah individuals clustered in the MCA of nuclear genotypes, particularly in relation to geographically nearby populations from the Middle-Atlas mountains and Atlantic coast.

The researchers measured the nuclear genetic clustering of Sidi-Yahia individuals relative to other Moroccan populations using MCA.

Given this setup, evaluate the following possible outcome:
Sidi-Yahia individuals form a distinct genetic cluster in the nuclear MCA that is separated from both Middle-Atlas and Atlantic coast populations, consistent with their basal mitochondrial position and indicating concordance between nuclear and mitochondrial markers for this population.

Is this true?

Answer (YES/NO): NO